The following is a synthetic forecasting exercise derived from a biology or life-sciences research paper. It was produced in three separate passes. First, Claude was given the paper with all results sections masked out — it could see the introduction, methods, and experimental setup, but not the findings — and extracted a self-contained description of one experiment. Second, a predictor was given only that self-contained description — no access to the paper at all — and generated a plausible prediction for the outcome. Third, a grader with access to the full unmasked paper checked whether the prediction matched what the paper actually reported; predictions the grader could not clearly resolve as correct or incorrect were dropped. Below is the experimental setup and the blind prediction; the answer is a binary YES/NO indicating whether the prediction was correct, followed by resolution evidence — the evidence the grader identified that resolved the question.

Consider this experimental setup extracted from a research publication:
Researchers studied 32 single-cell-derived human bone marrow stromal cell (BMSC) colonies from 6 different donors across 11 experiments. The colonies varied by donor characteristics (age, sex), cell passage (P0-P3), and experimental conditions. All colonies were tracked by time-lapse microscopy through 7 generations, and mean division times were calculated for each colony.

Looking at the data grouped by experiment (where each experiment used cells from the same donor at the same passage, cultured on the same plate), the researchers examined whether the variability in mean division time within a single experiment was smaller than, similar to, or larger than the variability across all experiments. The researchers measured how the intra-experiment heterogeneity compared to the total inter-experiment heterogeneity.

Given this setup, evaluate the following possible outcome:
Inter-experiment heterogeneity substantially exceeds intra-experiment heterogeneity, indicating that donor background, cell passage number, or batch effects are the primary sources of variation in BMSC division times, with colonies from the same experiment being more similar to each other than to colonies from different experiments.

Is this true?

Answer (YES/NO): NO